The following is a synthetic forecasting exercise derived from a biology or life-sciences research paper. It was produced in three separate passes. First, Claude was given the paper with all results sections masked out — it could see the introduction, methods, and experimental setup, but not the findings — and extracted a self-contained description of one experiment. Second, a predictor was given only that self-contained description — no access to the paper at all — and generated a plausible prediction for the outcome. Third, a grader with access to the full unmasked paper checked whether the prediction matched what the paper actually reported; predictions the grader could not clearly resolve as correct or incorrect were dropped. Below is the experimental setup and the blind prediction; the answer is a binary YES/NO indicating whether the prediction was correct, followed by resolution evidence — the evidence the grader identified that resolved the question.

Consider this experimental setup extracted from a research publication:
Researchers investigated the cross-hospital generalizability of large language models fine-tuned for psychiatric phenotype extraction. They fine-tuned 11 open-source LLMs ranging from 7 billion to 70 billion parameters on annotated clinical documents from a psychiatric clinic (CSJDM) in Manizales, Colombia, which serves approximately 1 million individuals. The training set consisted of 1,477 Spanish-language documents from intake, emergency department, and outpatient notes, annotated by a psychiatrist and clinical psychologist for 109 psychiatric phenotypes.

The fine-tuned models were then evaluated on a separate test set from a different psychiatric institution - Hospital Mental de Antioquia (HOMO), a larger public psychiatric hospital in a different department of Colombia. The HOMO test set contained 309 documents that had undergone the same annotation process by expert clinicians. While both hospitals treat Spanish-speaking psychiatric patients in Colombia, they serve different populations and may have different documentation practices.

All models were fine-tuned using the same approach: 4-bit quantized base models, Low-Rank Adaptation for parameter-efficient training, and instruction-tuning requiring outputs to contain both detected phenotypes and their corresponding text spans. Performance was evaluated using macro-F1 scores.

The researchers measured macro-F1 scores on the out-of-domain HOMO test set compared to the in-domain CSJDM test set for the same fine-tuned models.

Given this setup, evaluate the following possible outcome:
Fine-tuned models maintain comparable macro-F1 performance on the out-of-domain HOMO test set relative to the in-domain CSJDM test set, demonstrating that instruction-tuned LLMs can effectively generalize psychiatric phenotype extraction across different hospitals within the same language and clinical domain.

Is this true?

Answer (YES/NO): YES